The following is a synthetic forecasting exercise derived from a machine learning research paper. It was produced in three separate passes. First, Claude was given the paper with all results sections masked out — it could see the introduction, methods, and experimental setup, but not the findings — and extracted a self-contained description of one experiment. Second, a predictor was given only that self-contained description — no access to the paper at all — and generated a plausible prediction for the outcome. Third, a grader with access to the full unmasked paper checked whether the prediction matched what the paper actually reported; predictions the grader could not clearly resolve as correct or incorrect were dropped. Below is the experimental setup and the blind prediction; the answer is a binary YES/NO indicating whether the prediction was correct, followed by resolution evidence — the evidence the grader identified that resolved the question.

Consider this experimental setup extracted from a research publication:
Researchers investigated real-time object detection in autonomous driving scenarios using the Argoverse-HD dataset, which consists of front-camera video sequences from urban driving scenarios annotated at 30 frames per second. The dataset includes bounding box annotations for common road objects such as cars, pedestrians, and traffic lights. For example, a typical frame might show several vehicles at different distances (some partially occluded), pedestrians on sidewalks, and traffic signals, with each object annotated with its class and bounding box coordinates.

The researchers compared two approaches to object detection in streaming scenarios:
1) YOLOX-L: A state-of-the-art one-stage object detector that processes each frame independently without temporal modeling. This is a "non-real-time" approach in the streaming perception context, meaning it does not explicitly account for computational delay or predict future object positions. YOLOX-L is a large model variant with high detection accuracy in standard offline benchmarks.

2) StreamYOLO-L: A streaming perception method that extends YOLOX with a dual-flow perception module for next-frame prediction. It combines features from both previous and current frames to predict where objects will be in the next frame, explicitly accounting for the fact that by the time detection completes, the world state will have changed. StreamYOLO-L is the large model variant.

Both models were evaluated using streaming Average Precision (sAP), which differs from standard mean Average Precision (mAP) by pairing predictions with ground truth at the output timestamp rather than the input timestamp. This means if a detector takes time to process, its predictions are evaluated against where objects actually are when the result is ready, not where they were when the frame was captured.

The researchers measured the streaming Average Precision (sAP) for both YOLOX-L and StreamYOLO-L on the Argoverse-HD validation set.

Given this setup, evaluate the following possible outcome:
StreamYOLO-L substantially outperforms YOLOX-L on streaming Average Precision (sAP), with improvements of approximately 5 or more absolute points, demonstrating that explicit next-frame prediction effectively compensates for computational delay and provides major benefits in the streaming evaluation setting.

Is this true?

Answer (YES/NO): NO